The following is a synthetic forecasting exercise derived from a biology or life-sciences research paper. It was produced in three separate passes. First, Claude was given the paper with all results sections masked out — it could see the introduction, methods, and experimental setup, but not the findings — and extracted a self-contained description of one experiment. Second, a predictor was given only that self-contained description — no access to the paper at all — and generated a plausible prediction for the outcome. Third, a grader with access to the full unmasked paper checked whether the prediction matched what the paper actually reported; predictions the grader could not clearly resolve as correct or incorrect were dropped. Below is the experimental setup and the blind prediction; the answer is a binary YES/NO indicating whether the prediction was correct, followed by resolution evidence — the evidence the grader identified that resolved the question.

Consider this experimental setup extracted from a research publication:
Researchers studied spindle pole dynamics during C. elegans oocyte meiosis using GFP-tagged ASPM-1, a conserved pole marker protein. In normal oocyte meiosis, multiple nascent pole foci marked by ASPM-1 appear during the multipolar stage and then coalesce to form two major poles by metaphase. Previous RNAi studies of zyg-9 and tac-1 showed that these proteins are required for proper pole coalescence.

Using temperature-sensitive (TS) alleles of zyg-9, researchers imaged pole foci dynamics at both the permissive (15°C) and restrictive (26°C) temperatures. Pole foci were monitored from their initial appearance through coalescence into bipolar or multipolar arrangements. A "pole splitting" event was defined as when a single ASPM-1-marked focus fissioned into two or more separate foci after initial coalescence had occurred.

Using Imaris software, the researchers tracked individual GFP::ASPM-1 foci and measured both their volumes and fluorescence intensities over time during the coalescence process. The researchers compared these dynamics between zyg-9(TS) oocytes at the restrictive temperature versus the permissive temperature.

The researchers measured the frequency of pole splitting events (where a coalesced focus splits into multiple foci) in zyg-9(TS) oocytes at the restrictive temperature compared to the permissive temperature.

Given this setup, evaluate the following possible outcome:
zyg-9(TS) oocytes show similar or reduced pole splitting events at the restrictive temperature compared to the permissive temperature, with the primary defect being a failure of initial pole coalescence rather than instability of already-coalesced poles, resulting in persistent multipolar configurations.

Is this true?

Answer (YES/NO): NO